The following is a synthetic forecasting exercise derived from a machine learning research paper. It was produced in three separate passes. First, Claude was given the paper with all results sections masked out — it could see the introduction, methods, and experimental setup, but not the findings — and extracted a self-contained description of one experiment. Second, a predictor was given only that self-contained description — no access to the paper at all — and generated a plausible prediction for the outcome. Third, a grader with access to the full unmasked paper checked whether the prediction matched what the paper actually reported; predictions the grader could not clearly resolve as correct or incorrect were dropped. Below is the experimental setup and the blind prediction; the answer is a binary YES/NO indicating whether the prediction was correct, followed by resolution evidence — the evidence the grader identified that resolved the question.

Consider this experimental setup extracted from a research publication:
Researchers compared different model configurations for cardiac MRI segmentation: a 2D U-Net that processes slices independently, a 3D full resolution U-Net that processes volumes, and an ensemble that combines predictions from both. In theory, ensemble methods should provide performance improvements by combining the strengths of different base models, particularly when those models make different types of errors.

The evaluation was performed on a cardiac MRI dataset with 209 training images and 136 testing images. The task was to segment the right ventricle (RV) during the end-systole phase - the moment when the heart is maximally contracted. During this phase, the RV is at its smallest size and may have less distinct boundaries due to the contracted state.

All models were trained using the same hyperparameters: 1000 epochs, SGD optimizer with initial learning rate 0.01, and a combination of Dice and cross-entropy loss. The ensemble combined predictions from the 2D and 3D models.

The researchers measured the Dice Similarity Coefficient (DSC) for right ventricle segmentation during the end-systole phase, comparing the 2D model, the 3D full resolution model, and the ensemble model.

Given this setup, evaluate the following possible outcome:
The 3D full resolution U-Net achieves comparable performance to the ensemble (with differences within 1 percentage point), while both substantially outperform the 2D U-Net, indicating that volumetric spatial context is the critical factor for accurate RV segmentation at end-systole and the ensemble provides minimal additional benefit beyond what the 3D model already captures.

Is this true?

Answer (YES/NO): NO